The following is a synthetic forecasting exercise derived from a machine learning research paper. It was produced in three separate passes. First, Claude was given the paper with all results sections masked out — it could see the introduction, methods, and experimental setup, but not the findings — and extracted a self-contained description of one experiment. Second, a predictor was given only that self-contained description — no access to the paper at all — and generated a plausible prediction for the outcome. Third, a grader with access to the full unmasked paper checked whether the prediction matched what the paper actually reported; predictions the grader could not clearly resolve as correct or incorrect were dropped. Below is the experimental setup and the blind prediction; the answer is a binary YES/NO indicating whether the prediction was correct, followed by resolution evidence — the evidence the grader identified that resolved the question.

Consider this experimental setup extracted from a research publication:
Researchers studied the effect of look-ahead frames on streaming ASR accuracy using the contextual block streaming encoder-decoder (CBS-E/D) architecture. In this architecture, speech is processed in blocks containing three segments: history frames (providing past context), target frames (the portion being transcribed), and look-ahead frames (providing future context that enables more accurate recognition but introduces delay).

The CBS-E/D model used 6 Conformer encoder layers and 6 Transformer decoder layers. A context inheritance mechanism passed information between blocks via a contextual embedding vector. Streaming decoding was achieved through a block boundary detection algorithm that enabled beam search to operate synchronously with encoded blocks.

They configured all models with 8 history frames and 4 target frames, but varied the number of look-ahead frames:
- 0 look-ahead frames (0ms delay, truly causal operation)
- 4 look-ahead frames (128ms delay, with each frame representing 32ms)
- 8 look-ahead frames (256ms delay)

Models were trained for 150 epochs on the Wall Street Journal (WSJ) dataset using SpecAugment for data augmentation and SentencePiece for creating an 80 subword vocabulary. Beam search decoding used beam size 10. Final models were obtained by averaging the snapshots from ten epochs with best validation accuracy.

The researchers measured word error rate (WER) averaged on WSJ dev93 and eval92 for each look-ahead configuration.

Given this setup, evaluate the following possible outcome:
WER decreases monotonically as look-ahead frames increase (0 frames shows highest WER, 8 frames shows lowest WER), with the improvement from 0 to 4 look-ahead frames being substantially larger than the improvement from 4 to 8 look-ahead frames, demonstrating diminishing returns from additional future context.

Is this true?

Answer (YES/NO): YES